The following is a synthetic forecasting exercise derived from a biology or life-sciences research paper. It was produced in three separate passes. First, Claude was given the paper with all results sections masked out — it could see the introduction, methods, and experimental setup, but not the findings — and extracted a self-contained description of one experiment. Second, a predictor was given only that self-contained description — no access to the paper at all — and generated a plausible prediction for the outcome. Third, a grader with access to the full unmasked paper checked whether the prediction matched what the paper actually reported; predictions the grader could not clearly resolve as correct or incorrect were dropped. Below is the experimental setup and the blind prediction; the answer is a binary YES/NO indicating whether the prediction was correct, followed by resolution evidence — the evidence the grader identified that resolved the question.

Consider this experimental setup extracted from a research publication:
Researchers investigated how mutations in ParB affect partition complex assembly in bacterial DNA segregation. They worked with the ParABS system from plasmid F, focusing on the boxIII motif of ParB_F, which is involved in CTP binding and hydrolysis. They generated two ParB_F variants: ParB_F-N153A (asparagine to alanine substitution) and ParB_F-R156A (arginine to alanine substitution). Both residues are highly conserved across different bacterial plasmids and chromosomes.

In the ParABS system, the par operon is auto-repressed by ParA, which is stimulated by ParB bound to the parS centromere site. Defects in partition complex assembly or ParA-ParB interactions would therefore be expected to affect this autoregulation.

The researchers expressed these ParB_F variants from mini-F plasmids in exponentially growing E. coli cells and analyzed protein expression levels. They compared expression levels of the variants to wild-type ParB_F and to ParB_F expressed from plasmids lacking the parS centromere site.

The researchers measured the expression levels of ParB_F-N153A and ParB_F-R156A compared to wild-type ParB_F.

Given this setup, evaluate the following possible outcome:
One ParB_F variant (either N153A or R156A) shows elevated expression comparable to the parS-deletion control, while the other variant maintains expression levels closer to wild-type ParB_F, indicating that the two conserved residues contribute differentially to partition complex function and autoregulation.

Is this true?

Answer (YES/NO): YES